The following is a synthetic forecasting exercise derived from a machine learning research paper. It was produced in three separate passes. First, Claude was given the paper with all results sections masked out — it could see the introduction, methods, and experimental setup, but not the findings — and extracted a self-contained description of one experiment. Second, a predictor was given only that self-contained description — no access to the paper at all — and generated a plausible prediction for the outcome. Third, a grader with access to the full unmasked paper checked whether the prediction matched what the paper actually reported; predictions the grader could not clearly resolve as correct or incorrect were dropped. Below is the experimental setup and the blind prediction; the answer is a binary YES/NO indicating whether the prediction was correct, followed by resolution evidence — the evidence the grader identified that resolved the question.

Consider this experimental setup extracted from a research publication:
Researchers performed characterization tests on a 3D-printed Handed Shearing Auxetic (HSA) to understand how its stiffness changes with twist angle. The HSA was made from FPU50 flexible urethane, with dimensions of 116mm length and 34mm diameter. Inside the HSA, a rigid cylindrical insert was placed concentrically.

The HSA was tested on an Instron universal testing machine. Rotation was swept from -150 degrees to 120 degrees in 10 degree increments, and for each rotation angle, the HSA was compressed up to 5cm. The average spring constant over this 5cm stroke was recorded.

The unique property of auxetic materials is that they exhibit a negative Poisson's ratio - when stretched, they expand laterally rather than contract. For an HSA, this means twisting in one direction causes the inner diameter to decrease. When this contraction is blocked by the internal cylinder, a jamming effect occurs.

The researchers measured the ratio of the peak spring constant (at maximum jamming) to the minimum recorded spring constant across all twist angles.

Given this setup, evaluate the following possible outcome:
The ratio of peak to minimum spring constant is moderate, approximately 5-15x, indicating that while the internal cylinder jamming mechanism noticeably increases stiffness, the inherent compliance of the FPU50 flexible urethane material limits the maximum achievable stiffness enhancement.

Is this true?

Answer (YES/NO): NO